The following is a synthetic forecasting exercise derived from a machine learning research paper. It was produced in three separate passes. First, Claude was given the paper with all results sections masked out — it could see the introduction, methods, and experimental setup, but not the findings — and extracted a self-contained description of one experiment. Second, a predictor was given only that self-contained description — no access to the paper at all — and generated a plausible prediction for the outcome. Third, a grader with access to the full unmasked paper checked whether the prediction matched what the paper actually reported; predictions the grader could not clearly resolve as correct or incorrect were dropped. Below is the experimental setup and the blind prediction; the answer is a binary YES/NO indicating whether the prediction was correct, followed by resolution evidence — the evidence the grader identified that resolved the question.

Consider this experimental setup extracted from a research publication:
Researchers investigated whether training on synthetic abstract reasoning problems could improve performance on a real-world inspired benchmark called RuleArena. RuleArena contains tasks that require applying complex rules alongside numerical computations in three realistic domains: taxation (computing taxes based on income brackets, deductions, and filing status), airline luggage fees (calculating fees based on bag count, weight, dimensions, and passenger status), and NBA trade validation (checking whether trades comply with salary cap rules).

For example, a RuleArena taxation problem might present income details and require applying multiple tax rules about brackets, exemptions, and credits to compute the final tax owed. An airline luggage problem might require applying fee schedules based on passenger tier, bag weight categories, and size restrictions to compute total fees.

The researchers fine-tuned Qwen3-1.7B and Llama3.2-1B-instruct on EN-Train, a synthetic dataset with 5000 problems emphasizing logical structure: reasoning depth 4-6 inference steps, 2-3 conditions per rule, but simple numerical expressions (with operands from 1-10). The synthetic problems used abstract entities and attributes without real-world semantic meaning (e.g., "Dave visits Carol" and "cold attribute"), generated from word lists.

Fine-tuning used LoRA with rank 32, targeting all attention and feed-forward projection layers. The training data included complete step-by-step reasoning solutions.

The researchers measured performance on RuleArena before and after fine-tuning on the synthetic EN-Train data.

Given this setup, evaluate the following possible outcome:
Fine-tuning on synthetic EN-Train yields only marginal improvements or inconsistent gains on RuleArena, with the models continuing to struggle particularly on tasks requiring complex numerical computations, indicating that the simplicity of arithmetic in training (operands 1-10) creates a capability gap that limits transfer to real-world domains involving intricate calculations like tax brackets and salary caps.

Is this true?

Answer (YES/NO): NO